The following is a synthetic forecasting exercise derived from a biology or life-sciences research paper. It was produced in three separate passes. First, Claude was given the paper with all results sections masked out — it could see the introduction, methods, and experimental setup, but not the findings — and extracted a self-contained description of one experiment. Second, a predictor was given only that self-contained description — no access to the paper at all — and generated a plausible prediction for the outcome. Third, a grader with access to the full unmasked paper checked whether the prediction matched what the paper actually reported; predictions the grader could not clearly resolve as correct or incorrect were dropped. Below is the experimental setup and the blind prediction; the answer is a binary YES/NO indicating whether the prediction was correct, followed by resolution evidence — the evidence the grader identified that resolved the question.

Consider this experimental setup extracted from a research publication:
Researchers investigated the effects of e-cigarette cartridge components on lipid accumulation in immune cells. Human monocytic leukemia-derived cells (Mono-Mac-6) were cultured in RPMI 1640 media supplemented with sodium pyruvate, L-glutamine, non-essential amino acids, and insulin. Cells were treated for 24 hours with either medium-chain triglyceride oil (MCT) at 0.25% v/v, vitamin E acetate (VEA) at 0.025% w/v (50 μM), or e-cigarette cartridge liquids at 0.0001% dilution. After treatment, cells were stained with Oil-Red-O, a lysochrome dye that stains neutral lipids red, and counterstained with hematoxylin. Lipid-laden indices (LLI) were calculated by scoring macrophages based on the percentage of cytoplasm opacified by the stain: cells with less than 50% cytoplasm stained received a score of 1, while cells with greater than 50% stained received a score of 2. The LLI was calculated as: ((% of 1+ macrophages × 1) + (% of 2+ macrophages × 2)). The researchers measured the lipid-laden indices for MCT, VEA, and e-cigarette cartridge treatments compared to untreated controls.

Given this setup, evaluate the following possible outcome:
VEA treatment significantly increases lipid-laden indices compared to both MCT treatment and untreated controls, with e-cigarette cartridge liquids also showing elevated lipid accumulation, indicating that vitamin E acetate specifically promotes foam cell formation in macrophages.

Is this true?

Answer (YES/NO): NO